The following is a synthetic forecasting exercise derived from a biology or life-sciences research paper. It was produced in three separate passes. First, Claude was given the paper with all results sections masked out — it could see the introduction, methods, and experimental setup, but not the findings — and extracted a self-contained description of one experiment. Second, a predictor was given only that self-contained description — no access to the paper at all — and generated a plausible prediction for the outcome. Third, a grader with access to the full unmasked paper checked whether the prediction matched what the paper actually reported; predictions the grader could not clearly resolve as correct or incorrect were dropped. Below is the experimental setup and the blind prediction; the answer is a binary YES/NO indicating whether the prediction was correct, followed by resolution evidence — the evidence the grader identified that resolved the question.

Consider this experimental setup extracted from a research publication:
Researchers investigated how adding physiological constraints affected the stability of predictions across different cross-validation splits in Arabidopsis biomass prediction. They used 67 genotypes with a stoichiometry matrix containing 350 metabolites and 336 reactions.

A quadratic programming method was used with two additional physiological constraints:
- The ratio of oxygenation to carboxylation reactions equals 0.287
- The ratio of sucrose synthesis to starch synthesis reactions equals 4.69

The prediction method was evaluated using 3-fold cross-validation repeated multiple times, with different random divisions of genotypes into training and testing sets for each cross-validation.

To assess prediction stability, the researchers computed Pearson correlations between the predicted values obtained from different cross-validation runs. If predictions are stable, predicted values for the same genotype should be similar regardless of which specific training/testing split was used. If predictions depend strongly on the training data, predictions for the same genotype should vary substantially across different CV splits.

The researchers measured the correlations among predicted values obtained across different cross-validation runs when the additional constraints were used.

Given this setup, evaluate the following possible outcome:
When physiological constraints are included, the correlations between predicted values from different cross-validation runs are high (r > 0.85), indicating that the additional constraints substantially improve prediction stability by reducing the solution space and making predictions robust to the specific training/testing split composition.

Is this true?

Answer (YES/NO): YES